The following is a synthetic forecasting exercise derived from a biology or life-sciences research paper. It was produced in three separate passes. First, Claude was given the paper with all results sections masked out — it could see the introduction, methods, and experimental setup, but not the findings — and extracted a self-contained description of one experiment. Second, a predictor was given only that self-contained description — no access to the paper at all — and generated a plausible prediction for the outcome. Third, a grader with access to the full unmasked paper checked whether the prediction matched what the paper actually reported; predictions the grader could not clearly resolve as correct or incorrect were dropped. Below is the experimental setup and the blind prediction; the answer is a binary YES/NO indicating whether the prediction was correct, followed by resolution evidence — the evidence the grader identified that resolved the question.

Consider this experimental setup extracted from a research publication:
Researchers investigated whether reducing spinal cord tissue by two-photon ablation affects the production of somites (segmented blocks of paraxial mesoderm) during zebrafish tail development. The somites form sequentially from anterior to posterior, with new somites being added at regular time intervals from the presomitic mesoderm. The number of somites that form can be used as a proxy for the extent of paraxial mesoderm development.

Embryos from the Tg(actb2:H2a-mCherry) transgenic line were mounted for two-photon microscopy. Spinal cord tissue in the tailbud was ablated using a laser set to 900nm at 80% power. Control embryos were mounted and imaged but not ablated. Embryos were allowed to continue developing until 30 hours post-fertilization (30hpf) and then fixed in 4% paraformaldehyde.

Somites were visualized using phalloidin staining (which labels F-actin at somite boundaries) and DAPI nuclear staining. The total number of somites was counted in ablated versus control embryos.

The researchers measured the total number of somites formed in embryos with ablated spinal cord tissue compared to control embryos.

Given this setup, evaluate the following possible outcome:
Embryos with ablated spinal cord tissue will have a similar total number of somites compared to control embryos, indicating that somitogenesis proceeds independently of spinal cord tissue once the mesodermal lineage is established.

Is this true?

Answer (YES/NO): YES